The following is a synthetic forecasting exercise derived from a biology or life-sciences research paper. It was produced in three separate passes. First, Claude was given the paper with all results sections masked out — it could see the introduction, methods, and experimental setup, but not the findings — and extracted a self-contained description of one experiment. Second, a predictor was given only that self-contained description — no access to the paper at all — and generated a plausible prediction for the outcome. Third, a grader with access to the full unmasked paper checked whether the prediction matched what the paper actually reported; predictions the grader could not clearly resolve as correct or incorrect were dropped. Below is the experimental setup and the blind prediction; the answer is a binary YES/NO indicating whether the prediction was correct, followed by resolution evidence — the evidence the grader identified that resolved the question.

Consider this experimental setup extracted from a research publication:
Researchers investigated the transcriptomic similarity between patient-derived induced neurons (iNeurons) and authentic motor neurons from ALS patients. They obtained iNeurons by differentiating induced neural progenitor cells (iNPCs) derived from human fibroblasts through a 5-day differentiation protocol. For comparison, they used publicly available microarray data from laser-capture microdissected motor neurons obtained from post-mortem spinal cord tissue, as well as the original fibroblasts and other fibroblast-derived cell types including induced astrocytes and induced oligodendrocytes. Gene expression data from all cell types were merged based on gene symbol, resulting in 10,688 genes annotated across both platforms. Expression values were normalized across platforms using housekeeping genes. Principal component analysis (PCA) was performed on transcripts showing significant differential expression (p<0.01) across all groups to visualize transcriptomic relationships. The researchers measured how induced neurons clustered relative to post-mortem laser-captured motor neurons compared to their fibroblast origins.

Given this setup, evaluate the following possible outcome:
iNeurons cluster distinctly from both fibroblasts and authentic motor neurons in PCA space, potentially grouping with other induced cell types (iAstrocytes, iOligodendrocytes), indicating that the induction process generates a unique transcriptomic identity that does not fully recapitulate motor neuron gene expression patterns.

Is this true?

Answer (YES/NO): NO